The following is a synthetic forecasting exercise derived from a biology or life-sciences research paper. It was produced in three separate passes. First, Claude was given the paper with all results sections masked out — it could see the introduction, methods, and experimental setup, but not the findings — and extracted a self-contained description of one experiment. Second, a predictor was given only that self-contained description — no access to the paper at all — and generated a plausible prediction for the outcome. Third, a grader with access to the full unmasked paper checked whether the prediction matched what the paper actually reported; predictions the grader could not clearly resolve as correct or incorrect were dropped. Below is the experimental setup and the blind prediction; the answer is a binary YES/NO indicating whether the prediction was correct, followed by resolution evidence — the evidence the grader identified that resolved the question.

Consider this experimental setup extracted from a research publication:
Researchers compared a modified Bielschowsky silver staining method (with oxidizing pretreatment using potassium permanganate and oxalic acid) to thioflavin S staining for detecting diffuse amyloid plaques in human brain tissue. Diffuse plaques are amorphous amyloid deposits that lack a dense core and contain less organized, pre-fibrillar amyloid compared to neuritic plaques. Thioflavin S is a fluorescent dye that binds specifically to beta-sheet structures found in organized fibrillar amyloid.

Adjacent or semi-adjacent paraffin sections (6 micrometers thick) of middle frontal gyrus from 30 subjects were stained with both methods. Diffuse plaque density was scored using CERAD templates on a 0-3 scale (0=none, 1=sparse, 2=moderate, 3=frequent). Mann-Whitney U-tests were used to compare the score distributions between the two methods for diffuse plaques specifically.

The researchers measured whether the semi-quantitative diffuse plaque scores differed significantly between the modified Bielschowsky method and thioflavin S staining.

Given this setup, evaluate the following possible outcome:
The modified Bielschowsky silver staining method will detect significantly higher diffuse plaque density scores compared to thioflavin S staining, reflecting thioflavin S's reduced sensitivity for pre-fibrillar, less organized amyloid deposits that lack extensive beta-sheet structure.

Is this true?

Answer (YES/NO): NO